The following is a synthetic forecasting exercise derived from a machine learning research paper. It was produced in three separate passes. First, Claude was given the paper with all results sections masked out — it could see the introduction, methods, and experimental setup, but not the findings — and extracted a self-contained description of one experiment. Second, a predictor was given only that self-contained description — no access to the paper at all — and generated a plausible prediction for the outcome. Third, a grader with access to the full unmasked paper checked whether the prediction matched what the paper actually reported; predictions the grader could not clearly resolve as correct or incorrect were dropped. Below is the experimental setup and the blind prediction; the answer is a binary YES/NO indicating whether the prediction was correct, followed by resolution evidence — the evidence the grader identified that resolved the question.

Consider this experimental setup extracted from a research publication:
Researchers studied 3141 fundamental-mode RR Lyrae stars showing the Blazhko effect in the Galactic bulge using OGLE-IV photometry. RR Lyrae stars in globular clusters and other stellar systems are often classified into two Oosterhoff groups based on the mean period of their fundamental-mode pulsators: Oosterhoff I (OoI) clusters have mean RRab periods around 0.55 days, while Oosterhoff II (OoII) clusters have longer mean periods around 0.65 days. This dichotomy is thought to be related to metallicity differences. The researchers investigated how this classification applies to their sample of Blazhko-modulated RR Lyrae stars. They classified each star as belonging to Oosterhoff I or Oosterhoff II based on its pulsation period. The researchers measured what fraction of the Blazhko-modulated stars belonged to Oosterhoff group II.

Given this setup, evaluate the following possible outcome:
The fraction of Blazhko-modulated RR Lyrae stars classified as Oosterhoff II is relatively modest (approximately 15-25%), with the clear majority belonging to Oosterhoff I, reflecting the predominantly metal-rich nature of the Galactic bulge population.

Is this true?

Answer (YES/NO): NO